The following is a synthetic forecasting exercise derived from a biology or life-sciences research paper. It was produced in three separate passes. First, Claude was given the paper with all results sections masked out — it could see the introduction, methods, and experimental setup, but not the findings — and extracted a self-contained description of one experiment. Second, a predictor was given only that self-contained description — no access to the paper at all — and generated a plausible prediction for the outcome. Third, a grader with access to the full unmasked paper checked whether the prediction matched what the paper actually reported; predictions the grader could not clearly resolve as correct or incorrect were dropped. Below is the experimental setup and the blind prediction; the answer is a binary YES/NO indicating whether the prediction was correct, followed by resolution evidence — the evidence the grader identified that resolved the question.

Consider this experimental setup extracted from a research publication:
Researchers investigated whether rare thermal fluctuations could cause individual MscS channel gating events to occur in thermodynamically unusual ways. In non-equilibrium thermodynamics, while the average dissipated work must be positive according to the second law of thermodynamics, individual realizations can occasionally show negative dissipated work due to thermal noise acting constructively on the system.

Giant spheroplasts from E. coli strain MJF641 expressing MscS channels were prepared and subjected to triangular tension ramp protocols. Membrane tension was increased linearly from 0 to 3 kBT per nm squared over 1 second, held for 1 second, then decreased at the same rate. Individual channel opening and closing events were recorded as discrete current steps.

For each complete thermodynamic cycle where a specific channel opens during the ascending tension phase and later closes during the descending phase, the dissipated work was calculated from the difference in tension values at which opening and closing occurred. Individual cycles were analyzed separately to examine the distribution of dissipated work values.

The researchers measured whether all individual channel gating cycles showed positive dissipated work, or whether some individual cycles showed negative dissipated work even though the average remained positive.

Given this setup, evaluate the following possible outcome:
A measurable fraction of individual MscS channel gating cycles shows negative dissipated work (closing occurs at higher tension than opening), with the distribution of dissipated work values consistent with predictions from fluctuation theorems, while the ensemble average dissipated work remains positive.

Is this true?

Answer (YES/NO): YES